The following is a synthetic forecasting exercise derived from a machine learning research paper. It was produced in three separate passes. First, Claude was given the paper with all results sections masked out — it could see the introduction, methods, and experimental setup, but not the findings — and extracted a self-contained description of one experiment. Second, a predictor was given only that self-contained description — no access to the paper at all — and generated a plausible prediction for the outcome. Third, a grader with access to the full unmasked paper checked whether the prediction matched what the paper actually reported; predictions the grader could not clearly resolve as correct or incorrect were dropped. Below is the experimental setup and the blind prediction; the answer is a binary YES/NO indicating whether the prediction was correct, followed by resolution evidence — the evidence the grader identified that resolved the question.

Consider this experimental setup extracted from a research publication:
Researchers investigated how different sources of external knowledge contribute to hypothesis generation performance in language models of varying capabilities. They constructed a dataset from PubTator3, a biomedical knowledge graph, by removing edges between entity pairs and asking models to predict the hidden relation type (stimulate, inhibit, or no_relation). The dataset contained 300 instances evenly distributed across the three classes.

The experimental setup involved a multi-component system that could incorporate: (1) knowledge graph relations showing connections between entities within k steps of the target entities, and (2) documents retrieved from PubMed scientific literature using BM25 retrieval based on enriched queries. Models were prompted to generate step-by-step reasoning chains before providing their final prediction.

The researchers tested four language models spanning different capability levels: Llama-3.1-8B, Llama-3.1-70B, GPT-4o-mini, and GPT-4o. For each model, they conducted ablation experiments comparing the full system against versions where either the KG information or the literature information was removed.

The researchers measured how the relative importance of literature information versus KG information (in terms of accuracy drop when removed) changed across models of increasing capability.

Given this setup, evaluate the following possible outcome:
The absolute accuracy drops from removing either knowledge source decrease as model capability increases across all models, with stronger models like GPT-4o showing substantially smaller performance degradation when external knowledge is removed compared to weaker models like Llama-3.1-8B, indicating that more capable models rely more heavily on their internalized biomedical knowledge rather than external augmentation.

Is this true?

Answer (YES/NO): NO